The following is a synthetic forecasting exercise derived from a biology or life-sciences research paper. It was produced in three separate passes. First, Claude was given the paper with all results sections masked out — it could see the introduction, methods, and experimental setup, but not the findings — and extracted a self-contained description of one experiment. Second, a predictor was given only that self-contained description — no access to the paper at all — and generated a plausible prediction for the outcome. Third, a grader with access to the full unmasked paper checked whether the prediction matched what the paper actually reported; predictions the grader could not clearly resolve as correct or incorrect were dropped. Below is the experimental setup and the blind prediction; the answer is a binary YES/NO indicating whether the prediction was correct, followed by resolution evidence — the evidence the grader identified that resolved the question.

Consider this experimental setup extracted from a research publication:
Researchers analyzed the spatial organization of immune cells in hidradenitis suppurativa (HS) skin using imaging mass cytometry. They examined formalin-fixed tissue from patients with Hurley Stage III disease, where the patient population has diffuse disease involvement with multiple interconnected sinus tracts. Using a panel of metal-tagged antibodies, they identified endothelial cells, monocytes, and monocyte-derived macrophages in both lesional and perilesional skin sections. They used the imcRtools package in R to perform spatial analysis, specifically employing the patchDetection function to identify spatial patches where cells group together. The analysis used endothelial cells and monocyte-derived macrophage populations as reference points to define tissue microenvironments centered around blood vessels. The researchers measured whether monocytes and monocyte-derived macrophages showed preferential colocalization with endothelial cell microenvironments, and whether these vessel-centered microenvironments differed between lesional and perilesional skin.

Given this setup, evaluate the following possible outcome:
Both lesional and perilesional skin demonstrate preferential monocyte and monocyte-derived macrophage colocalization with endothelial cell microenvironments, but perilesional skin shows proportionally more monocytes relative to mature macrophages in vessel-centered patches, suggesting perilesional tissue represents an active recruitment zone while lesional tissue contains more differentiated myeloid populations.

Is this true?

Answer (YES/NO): NO